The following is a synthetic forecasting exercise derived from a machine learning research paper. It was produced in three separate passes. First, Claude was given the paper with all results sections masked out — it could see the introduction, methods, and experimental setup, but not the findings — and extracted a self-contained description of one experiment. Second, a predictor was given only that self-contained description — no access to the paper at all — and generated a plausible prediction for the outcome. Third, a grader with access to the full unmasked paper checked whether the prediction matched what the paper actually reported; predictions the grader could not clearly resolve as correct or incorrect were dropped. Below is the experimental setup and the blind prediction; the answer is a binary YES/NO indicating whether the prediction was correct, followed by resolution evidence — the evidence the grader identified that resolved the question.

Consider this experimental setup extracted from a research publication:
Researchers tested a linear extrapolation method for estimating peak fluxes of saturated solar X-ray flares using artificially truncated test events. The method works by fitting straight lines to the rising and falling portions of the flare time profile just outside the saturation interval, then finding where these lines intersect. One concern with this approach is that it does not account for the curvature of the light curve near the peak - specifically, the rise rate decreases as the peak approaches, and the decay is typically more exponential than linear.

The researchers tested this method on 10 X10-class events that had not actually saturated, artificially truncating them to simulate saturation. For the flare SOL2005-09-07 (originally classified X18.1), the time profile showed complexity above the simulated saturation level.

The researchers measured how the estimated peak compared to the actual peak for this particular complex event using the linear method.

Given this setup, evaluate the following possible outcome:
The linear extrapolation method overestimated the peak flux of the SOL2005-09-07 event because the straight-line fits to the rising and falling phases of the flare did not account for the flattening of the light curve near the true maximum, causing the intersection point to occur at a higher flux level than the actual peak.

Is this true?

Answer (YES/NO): NO